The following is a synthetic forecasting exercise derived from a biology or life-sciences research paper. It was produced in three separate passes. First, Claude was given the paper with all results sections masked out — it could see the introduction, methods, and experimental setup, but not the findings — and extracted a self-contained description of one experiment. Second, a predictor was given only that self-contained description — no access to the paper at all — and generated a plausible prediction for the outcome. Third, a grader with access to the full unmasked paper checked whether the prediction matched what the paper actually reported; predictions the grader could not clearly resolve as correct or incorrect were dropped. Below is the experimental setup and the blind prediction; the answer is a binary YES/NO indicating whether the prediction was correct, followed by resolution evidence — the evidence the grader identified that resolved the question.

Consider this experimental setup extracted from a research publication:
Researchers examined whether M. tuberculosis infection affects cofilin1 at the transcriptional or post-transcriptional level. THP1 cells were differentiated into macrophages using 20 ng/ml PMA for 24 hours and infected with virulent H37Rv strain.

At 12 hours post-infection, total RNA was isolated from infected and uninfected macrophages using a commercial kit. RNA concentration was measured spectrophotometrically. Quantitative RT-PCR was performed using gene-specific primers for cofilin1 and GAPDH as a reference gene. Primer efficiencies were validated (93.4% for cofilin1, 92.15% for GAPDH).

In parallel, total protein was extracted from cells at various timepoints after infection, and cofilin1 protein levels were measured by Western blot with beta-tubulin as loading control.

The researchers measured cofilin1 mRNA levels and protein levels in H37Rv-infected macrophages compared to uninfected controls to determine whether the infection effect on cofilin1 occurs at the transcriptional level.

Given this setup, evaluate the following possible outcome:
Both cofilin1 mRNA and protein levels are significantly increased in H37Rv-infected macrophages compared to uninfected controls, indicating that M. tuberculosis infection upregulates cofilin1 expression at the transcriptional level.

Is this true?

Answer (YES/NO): NO